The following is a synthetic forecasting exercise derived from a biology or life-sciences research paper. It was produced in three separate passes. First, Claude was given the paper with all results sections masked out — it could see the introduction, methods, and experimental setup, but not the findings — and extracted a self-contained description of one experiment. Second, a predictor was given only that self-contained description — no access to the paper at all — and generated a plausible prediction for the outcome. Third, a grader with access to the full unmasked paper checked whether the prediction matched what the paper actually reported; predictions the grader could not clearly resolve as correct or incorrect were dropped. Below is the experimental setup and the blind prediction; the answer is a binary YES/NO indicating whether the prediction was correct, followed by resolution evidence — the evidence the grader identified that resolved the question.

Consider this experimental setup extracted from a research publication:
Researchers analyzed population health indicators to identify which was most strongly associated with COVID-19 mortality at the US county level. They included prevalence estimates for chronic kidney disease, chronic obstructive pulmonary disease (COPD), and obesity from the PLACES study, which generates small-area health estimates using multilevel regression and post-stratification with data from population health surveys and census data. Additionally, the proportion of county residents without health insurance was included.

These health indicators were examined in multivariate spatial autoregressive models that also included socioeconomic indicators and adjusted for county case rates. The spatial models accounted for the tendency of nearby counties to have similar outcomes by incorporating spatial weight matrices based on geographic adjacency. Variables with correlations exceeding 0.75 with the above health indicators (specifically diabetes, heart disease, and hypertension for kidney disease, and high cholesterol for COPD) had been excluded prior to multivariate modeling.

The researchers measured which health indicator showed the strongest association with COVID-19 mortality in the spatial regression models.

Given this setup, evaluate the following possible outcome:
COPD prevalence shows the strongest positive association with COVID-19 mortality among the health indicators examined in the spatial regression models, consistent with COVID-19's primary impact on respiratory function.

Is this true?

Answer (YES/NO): NO